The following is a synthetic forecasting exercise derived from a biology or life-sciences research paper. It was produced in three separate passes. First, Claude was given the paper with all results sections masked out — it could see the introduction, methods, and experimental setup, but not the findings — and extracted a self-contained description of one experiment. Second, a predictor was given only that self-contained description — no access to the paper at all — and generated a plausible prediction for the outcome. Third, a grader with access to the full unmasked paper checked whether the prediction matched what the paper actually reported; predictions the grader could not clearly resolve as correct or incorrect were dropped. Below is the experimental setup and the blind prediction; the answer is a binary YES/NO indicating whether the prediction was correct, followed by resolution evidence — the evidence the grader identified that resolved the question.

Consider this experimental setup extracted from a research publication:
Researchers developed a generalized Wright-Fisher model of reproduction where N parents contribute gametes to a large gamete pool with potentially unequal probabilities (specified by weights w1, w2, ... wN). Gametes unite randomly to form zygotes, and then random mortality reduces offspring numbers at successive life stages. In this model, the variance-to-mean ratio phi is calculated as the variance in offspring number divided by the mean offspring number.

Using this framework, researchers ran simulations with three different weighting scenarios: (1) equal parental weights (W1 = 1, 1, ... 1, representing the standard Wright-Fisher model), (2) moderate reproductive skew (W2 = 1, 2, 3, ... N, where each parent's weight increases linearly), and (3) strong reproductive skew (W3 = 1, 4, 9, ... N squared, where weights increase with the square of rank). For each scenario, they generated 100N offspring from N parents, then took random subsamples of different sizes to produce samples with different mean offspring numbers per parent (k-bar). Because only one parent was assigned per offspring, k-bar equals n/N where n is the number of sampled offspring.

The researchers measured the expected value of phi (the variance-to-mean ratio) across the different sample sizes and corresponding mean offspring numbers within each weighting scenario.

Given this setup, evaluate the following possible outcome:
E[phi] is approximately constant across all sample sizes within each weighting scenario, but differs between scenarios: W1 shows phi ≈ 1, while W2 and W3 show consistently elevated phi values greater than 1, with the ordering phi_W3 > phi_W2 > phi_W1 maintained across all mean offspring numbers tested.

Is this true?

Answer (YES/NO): NO